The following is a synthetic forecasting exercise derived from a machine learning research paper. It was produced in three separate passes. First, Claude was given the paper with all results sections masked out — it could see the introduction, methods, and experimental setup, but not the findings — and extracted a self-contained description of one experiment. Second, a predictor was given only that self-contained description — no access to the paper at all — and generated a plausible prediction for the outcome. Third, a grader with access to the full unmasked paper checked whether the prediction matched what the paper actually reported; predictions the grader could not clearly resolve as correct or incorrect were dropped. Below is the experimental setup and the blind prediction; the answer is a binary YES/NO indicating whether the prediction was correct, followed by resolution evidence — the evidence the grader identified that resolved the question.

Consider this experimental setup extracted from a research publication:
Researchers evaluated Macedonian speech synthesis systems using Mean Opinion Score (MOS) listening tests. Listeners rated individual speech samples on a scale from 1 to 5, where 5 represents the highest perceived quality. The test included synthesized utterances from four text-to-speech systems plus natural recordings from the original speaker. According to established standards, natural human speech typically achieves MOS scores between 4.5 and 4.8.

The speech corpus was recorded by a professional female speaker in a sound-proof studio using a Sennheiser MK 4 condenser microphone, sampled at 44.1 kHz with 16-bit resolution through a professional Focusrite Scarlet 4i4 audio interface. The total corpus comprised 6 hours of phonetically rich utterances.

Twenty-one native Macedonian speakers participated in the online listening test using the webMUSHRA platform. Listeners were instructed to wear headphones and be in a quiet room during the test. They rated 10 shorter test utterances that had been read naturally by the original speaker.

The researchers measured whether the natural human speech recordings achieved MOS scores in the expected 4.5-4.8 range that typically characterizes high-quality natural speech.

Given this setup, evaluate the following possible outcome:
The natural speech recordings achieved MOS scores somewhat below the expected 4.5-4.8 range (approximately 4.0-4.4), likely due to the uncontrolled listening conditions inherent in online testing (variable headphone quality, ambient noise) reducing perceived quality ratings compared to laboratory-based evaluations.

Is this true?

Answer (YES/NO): NO